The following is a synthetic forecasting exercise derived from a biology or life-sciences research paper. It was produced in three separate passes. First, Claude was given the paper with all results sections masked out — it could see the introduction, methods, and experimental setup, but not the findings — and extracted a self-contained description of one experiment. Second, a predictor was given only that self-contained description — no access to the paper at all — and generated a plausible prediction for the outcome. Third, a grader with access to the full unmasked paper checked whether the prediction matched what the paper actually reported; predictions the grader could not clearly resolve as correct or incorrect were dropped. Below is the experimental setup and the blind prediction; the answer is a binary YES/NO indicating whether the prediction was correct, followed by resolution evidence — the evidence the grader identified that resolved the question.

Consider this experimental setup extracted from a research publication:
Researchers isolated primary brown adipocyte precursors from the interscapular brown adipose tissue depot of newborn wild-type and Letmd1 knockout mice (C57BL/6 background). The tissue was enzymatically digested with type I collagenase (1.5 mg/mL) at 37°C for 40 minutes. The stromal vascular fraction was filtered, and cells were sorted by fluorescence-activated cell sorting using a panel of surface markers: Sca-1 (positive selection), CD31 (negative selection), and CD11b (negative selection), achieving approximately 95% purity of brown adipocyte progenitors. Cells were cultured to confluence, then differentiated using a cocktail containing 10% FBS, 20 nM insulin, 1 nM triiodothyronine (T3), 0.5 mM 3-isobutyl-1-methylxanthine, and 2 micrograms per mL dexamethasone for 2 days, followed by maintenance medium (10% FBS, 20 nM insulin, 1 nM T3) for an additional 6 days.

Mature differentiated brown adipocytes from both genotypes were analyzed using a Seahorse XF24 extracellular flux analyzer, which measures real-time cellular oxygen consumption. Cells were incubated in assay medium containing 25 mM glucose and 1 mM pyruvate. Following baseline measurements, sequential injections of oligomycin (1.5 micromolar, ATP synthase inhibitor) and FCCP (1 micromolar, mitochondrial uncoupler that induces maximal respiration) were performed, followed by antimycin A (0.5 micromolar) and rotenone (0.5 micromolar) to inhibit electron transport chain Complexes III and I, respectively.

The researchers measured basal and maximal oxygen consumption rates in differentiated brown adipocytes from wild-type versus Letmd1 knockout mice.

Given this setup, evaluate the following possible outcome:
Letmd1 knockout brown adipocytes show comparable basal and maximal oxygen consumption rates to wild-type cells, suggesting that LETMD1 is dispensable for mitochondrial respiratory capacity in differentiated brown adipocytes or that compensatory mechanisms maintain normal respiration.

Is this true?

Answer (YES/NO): NO